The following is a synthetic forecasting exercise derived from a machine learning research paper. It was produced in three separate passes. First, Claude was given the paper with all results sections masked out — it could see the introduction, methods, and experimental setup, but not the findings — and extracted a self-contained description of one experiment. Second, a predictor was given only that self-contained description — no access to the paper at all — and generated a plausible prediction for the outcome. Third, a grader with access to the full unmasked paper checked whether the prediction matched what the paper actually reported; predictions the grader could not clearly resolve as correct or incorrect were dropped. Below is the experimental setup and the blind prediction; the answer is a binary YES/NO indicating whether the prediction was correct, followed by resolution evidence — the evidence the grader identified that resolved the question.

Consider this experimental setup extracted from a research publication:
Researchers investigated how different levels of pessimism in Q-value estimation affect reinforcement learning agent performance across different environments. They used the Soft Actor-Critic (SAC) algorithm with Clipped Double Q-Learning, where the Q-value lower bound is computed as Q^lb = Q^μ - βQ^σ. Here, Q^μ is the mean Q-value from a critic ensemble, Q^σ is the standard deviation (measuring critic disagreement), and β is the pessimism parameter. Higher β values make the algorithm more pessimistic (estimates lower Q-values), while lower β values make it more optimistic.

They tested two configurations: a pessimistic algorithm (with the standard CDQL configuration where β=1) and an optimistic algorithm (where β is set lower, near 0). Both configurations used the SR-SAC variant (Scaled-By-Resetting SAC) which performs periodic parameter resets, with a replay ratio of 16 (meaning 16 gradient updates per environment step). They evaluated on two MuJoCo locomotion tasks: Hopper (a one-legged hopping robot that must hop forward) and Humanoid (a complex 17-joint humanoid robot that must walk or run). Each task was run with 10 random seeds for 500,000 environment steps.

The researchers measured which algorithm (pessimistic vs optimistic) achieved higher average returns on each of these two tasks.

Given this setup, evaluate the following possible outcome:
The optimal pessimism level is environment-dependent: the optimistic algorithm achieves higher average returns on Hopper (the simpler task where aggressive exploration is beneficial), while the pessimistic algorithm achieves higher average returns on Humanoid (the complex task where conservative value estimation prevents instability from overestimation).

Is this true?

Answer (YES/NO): YES